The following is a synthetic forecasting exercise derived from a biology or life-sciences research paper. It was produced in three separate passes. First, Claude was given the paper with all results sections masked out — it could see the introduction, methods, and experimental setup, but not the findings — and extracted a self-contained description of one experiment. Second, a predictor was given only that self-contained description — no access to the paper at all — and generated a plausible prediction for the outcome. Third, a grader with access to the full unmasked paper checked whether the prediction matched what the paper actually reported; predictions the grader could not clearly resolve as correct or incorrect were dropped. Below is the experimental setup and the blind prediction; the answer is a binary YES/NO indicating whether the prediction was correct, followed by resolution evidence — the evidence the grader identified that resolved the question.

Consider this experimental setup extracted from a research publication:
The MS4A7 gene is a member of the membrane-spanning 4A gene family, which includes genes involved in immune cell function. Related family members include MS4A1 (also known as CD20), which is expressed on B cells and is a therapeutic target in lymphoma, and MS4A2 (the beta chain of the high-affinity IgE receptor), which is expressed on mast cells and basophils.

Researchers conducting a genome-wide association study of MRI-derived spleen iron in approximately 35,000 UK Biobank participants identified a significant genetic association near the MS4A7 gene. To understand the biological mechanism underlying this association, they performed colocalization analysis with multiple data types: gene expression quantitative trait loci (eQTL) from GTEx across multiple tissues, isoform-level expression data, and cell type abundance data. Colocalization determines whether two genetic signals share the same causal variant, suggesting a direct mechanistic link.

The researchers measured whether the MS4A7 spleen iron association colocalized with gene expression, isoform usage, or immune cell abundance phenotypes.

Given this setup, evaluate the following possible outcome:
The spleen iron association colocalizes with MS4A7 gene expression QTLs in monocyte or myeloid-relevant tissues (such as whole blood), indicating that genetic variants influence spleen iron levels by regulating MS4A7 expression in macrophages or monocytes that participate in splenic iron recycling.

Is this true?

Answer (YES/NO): YES